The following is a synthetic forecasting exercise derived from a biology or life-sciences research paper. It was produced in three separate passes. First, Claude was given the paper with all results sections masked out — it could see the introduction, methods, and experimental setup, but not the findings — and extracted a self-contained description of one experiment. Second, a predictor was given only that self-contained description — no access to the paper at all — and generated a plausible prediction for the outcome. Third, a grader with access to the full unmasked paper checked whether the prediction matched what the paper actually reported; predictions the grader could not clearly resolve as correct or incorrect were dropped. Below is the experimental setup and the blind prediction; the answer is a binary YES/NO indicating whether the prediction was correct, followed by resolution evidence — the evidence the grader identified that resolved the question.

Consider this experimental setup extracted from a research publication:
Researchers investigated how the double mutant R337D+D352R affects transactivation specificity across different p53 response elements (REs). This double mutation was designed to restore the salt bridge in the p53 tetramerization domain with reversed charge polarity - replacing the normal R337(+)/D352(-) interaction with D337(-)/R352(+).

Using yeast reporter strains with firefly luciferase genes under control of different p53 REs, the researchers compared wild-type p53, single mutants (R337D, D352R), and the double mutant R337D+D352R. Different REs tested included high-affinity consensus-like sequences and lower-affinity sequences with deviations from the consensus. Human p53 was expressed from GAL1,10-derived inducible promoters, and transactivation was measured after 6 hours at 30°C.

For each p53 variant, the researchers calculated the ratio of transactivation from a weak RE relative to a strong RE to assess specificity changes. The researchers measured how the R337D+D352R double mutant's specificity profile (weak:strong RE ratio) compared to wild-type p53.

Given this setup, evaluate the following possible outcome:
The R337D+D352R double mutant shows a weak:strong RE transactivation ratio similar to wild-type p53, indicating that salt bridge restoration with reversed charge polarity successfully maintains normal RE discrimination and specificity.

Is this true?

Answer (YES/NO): NO